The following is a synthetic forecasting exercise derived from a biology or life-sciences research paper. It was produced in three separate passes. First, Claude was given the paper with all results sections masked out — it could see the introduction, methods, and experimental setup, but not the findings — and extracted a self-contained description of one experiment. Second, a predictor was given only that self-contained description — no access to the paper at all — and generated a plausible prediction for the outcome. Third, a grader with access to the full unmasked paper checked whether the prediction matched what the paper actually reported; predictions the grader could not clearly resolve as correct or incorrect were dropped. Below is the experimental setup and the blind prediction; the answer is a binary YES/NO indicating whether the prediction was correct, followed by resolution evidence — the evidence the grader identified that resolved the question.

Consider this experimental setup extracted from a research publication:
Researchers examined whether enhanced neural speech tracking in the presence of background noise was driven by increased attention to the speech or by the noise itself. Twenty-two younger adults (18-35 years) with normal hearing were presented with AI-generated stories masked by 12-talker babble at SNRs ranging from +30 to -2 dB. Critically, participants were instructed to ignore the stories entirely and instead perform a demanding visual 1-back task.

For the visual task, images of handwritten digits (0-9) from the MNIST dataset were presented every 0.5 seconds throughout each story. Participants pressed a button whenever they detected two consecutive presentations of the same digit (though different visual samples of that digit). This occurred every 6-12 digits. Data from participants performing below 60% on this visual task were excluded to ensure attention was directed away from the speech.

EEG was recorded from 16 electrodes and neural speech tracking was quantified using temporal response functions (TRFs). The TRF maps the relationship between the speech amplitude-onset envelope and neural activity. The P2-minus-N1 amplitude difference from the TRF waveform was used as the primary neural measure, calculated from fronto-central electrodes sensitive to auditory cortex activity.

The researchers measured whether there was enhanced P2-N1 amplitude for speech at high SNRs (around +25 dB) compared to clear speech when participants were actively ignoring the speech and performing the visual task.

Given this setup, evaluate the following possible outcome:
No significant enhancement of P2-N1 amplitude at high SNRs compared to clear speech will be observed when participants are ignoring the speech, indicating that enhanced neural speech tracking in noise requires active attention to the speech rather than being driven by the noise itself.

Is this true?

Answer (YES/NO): NO